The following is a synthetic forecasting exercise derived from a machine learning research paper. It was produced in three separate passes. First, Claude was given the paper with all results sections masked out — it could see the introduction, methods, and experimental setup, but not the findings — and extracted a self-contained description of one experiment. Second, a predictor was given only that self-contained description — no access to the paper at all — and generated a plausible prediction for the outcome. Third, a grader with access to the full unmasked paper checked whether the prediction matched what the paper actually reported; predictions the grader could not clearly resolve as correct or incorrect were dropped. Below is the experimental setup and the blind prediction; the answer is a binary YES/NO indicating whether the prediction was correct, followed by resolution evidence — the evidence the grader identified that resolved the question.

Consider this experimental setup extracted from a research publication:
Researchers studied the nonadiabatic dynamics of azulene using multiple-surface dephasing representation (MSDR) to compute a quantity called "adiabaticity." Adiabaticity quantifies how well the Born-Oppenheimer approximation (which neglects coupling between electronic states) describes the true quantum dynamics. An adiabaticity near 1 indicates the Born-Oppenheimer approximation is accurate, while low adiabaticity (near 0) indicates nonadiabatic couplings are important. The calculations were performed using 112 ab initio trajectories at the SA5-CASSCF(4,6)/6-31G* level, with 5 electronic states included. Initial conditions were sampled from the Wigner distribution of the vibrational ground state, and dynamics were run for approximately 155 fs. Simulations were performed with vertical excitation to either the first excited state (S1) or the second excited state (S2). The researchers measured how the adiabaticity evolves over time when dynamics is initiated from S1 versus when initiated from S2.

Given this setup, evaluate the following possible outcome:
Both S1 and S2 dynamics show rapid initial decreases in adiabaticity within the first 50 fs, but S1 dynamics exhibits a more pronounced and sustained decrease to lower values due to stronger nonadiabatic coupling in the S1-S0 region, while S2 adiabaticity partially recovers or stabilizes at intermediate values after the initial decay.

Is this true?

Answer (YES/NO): NO